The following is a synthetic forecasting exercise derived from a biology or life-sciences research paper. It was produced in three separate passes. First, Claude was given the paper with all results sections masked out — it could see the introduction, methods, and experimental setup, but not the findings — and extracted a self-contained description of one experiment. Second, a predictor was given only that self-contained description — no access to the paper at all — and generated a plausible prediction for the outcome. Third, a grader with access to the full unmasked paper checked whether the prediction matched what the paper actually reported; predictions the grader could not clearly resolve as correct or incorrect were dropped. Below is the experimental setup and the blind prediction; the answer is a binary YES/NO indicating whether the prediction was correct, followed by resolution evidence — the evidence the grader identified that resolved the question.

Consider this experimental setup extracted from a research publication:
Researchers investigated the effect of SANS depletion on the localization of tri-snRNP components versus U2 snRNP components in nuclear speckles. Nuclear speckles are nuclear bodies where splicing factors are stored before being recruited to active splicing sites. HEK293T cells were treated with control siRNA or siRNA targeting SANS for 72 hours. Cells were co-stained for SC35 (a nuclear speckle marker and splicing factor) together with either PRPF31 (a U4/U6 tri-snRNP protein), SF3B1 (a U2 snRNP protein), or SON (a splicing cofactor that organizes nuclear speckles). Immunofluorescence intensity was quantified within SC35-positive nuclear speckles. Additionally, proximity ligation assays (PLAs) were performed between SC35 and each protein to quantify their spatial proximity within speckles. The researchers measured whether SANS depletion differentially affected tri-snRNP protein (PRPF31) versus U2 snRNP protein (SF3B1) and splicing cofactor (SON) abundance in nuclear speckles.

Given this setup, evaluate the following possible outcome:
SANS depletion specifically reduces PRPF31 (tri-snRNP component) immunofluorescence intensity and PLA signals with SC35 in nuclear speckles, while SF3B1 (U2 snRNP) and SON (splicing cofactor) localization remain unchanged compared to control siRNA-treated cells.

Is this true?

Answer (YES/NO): NO